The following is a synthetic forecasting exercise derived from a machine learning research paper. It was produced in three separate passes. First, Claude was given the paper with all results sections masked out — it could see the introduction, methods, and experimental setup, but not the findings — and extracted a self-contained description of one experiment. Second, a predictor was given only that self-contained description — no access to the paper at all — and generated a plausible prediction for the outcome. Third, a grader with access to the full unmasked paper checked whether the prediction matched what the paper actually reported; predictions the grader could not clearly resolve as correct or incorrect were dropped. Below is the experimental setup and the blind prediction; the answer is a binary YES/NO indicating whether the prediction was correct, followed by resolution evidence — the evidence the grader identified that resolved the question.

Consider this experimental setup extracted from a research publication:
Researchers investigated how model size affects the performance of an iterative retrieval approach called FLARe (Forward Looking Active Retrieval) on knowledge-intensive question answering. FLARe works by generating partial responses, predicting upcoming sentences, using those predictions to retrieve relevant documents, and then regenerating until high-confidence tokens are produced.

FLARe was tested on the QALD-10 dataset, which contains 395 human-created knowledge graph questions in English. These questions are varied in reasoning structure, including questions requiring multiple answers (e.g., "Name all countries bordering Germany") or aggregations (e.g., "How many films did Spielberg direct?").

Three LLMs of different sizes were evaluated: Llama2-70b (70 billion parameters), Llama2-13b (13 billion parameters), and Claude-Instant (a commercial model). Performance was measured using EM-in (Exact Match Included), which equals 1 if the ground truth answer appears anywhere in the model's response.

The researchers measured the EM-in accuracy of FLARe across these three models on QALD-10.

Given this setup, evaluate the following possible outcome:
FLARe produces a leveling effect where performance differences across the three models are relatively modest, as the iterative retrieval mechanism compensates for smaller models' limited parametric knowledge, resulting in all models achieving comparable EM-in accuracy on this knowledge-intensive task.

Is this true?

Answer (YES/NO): NO